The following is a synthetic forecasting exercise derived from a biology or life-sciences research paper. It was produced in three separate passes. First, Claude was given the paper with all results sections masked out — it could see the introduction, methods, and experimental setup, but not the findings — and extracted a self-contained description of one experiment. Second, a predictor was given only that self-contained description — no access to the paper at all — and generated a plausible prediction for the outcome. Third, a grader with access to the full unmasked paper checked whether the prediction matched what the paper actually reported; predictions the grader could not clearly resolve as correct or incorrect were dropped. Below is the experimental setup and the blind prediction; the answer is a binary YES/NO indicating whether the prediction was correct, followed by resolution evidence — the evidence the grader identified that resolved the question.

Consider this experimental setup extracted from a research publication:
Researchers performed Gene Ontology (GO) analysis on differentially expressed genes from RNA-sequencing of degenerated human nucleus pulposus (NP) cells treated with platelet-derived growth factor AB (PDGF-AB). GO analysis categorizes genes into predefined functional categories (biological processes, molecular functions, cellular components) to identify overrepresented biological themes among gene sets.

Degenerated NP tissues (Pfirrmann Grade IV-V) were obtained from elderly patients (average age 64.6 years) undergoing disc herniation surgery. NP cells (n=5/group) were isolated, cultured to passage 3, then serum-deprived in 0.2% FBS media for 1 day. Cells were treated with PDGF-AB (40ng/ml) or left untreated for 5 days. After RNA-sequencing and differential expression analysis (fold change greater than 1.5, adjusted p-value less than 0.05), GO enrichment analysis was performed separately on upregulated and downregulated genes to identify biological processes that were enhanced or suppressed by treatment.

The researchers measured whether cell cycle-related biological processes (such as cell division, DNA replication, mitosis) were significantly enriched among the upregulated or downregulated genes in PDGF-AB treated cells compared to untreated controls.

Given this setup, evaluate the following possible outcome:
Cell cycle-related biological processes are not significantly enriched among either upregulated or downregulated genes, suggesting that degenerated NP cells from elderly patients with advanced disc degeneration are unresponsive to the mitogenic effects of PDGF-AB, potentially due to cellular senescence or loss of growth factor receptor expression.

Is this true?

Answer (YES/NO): NO